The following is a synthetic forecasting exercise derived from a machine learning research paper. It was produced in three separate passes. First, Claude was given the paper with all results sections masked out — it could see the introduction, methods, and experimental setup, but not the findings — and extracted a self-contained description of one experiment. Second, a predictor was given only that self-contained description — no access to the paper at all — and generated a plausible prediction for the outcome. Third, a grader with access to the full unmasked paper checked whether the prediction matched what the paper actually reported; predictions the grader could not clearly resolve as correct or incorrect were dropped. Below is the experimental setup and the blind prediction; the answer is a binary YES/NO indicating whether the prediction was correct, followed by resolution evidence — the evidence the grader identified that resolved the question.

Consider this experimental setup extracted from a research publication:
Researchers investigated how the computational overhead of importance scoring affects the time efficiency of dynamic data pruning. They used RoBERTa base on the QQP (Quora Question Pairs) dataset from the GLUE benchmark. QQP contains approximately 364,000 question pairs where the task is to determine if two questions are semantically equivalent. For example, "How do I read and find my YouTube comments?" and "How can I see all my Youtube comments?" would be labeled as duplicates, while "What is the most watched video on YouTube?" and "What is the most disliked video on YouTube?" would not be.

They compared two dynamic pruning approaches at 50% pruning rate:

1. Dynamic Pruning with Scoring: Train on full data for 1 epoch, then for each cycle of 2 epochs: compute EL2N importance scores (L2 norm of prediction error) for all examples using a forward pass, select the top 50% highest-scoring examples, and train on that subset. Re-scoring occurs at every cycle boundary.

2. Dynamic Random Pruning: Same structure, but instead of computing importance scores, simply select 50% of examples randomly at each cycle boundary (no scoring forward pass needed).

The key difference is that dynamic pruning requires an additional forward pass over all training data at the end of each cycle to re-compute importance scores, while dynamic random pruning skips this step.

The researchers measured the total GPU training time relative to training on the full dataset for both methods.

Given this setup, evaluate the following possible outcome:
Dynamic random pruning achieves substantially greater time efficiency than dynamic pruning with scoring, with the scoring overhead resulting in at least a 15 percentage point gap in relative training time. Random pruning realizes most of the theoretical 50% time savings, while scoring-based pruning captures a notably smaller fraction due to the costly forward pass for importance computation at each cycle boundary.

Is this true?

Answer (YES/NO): NO